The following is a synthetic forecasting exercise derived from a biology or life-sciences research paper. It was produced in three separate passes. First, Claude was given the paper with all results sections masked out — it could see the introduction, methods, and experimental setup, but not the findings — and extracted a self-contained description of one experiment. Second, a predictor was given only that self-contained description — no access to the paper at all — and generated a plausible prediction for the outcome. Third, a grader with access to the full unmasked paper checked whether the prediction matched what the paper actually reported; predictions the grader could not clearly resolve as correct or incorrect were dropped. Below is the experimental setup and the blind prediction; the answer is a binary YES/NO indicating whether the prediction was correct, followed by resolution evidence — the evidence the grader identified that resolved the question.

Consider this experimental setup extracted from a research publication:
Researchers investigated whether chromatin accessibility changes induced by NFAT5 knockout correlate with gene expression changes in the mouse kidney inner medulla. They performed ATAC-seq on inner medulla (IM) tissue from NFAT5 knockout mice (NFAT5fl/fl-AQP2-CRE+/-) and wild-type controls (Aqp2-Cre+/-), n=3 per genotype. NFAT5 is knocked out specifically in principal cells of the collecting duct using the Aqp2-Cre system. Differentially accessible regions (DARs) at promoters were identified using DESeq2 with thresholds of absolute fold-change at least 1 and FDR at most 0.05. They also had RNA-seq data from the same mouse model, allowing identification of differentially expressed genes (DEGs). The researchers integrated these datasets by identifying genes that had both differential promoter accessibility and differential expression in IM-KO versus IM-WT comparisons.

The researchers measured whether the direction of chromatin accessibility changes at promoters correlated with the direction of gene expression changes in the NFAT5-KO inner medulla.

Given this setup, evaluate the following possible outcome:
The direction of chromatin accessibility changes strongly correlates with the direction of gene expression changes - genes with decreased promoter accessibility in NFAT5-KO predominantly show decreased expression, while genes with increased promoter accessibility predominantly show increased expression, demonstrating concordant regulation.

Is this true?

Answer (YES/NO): YES